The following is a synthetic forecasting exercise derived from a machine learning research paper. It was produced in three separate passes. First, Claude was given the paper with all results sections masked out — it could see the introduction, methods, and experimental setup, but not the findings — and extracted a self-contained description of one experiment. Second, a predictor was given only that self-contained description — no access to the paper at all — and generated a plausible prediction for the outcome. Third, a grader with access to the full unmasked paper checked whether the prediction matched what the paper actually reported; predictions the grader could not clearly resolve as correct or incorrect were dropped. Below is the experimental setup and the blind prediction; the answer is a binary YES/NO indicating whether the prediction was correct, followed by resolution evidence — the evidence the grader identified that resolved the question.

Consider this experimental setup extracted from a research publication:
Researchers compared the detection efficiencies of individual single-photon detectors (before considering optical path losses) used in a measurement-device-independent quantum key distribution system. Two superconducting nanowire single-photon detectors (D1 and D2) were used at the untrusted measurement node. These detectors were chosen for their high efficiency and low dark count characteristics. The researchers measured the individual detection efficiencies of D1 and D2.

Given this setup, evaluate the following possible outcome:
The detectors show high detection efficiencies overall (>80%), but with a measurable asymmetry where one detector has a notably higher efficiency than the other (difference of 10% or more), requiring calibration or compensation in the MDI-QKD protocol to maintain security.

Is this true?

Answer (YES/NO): NO